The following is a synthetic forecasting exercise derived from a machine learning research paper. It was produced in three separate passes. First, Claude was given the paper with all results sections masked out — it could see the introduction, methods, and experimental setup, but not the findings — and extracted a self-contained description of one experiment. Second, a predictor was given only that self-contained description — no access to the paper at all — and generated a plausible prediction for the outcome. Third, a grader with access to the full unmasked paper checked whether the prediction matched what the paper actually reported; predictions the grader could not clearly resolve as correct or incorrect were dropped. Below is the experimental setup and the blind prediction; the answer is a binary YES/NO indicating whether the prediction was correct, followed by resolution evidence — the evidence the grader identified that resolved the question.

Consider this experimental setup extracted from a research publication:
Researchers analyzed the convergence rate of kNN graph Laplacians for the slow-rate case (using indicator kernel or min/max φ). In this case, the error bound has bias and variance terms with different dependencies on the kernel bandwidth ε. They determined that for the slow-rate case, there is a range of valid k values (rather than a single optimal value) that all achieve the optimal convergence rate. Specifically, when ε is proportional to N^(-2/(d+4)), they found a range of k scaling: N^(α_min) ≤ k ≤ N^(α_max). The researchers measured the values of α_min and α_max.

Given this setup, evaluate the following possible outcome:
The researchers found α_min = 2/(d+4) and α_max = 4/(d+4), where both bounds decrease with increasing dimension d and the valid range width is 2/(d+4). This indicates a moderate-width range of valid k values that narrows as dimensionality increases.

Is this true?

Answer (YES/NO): NO